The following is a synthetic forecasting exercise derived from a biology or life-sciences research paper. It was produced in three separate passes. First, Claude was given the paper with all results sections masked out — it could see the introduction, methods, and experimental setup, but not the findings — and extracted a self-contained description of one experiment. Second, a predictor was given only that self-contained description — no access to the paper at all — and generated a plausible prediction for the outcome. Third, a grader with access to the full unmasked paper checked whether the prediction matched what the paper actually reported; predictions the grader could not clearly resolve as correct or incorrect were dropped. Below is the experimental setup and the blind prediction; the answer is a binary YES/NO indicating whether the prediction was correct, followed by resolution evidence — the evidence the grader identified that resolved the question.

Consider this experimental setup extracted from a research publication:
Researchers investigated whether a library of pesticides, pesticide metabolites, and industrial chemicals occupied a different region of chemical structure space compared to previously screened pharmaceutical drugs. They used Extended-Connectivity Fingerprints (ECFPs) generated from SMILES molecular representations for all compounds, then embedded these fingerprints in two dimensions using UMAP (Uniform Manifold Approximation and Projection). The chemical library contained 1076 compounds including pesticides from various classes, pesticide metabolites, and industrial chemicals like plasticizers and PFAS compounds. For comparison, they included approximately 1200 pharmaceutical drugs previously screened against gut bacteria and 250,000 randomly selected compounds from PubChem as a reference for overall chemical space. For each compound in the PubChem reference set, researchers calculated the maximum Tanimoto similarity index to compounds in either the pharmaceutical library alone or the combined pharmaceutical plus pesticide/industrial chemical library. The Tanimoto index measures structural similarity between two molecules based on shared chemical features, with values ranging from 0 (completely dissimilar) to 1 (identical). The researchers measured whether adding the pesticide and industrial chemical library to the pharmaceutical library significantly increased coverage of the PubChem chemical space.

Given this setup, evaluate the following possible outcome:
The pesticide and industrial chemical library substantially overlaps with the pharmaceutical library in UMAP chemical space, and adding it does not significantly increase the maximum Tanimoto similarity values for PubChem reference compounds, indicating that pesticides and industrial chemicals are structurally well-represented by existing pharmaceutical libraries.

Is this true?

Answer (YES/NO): NO